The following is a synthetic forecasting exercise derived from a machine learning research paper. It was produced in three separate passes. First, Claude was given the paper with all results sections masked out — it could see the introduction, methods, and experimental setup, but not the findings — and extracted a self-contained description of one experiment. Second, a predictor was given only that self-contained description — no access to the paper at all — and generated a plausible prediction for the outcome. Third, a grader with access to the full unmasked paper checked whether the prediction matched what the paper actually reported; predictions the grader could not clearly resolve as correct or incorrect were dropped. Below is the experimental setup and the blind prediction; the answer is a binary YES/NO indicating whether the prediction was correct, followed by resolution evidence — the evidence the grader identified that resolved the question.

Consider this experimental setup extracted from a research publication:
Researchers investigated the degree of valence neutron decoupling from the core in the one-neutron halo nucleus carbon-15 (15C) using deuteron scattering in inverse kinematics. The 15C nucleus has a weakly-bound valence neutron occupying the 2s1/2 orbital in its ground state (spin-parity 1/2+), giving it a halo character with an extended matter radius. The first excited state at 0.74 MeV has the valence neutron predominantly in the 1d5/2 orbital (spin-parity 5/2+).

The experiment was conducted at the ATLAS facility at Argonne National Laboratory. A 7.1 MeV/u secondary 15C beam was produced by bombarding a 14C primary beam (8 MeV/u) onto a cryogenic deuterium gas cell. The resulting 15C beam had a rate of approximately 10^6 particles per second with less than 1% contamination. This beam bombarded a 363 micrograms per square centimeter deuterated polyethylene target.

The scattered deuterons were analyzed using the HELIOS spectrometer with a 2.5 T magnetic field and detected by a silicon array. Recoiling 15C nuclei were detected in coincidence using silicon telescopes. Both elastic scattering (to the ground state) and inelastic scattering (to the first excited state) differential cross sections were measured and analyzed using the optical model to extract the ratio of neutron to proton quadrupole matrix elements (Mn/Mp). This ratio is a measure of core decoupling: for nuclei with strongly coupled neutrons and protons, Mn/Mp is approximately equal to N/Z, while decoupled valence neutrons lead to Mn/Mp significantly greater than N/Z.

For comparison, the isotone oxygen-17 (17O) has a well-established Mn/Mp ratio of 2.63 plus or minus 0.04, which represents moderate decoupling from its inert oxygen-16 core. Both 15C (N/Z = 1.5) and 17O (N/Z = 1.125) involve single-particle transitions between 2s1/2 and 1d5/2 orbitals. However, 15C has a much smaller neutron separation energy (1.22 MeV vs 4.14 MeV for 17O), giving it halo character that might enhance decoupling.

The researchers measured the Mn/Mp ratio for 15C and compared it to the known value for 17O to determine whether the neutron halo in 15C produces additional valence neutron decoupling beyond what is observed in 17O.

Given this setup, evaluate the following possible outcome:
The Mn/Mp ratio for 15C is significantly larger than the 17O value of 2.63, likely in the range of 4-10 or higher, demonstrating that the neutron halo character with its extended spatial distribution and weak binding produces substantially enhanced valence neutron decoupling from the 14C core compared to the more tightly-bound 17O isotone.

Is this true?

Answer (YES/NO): NO